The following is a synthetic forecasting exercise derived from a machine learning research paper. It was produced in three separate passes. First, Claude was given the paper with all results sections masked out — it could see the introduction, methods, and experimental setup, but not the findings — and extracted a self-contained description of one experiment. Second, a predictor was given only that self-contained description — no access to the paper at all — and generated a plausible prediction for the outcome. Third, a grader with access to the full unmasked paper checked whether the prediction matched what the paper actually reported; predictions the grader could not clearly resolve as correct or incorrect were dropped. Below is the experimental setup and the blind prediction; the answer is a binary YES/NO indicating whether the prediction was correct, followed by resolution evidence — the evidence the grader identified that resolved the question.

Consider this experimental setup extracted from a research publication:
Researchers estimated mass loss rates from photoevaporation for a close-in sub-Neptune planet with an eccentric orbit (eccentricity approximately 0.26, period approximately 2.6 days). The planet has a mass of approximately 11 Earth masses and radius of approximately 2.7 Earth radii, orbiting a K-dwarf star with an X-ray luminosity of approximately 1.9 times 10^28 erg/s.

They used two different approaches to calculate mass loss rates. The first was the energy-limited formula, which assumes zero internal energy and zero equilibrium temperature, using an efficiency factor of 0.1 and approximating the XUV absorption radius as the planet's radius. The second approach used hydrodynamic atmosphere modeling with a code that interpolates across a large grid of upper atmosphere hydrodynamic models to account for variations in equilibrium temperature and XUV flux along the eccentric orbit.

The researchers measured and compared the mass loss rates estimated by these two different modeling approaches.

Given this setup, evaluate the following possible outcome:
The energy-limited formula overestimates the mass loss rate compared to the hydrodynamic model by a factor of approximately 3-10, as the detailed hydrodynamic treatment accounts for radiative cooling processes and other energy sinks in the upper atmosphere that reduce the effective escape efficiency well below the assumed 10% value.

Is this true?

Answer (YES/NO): NO